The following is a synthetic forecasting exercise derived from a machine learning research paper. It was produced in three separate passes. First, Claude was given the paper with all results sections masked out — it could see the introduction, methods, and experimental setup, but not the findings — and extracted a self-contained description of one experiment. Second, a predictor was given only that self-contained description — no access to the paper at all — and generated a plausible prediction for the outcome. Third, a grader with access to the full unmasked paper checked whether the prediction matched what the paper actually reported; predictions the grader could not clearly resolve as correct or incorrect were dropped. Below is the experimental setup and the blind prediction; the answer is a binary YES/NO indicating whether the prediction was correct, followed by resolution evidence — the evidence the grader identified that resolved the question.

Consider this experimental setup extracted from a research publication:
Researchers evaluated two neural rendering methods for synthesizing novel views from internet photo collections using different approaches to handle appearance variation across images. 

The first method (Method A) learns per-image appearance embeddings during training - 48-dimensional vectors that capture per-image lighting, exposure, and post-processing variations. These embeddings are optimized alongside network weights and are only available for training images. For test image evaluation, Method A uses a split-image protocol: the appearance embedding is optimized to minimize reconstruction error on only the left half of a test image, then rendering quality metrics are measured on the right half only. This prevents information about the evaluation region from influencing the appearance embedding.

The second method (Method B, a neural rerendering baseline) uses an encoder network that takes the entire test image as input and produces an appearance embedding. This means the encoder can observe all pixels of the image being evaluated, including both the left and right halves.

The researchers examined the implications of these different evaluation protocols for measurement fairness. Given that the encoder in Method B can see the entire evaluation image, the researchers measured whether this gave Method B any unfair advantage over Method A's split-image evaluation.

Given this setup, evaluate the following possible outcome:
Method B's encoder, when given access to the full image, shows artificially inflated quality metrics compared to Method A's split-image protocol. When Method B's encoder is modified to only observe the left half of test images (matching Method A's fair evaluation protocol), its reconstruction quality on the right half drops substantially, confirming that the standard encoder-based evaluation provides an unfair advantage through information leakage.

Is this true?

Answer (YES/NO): NO